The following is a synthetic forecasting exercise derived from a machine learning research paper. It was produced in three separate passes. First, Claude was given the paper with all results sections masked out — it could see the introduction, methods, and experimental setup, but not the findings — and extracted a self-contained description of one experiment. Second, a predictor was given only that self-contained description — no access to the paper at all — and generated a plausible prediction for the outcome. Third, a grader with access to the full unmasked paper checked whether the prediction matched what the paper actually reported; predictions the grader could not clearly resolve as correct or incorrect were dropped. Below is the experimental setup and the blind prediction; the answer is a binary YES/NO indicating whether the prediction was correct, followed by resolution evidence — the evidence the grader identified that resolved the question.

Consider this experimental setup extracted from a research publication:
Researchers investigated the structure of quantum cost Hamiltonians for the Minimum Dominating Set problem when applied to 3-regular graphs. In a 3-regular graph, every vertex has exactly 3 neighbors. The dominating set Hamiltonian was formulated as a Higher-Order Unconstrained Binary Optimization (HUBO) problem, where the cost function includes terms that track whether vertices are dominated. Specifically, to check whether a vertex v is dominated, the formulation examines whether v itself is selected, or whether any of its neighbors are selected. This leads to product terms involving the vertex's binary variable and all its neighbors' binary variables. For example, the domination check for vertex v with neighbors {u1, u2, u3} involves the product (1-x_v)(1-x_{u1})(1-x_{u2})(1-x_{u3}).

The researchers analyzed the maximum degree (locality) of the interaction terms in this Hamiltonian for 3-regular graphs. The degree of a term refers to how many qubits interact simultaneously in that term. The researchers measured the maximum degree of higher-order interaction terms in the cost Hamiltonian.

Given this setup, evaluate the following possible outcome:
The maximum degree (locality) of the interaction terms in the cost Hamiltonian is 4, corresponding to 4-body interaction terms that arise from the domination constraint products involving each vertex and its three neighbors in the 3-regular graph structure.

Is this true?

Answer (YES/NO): YES